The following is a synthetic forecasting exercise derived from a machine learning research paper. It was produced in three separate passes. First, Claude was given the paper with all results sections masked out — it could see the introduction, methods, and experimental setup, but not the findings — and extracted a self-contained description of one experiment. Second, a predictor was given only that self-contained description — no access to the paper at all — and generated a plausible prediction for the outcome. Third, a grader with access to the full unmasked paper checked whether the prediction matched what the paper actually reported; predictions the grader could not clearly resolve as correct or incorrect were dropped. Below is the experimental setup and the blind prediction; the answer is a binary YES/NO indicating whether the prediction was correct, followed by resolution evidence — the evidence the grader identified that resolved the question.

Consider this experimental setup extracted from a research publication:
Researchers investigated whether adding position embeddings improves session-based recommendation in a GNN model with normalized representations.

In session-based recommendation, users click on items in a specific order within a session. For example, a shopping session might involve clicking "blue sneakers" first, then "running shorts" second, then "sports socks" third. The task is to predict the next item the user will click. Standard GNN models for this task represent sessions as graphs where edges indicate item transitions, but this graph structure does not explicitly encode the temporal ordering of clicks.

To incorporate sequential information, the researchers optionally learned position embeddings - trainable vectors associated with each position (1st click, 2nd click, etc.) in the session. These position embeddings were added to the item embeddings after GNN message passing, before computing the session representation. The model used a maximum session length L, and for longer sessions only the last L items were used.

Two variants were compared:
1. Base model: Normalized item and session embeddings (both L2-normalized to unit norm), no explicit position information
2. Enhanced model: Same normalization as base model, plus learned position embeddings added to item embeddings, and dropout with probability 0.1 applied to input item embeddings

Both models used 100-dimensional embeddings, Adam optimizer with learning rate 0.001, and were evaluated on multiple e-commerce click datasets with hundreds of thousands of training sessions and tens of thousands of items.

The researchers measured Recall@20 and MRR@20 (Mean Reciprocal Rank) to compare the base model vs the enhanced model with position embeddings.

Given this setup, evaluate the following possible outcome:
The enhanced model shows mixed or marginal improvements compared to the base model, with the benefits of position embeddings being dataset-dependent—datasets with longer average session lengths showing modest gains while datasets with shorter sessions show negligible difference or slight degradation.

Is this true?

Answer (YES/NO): NO